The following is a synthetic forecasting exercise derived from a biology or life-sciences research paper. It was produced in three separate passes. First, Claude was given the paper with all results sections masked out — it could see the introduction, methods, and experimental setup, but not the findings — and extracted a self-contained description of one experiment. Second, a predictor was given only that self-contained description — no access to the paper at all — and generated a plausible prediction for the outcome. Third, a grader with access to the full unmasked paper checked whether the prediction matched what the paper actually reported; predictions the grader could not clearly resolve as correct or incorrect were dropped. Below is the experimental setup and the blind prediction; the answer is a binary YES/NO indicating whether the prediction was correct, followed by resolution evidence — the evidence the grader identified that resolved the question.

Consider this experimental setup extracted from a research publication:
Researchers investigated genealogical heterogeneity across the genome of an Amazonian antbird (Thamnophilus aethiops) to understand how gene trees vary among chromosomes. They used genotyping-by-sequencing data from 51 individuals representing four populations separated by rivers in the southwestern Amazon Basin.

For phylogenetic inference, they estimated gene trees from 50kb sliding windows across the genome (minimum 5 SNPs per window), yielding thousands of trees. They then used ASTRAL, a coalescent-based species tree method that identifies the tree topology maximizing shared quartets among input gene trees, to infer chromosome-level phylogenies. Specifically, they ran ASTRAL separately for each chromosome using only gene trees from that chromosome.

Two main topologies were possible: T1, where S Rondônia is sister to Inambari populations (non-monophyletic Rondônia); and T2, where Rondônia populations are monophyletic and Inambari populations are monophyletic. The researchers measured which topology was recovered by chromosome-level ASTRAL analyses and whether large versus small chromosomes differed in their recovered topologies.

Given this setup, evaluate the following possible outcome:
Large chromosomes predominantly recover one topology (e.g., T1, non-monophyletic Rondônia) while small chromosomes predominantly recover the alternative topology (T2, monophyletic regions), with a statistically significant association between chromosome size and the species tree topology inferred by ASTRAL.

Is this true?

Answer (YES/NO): NO